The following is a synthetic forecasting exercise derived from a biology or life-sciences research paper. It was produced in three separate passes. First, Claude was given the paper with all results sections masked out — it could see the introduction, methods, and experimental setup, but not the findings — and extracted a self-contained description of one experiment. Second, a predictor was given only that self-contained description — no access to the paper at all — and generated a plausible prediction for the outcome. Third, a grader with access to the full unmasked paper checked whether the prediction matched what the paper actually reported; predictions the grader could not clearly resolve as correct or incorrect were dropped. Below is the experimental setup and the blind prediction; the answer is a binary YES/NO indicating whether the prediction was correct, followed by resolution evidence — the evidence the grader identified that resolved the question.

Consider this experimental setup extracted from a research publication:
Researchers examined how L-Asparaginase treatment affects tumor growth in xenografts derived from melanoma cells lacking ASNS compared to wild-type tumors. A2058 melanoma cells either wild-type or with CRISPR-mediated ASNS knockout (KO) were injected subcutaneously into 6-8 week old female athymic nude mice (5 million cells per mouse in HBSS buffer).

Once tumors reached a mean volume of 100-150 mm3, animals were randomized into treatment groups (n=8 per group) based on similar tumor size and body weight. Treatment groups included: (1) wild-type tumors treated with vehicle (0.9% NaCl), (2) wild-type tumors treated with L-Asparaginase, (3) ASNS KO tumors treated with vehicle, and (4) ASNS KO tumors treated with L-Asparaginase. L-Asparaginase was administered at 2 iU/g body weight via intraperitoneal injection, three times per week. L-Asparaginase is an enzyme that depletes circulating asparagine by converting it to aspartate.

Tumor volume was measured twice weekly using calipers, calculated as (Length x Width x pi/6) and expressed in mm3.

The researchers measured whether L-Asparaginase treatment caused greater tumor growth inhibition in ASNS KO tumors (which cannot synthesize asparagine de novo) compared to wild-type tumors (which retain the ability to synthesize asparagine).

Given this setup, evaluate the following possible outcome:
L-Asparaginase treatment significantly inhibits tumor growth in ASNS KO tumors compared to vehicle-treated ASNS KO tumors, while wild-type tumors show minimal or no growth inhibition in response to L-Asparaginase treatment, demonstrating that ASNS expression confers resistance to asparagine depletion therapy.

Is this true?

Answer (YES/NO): NO